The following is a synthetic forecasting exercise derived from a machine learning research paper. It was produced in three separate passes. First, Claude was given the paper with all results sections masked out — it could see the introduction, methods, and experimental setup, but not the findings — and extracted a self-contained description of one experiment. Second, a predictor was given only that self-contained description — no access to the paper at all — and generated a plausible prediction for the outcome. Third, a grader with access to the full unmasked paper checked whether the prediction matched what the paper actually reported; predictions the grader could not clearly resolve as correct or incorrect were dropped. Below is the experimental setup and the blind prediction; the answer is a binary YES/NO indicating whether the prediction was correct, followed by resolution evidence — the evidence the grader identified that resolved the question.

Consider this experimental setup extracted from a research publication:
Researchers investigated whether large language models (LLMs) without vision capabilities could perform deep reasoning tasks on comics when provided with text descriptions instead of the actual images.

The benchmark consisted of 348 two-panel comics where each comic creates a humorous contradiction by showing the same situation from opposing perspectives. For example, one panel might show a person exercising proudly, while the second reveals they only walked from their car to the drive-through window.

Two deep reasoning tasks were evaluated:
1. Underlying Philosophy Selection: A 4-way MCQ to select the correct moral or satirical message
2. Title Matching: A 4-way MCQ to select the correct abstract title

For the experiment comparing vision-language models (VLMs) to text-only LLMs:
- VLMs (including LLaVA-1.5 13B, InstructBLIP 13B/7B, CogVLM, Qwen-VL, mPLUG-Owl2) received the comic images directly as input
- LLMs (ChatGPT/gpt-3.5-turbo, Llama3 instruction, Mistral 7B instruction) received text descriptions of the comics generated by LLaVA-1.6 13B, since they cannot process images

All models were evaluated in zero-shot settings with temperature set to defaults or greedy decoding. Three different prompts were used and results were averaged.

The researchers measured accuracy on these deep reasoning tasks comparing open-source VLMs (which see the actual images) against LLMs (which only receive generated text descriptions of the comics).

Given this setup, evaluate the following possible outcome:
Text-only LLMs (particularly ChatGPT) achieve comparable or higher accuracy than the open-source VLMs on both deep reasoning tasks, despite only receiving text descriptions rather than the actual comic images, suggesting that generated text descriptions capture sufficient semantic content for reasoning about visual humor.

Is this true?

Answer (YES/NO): NO